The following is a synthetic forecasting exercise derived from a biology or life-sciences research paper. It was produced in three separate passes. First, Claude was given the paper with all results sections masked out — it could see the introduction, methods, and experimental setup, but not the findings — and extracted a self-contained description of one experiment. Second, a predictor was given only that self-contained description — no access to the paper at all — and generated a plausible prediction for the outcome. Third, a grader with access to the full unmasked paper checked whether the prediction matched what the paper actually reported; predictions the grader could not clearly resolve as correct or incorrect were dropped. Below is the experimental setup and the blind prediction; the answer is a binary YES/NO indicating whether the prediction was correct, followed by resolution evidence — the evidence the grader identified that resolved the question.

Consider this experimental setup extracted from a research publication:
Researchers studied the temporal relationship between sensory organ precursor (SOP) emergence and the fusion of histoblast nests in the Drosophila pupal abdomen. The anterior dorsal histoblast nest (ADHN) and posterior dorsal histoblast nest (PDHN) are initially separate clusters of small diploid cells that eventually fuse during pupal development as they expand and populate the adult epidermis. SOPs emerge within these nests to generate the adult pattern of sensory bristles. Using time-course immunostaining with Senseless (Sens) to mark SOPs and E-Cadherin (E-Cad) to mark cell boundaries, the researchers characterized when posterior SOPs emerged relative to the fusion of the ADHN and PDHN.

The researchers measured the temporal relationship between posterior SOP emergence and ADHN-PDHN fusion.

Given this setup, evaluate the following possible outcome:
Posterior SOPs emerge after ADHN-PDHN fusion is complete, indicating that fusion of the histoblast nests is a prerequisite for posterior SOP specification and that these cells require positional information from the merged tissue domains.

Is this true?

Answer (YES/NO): NO